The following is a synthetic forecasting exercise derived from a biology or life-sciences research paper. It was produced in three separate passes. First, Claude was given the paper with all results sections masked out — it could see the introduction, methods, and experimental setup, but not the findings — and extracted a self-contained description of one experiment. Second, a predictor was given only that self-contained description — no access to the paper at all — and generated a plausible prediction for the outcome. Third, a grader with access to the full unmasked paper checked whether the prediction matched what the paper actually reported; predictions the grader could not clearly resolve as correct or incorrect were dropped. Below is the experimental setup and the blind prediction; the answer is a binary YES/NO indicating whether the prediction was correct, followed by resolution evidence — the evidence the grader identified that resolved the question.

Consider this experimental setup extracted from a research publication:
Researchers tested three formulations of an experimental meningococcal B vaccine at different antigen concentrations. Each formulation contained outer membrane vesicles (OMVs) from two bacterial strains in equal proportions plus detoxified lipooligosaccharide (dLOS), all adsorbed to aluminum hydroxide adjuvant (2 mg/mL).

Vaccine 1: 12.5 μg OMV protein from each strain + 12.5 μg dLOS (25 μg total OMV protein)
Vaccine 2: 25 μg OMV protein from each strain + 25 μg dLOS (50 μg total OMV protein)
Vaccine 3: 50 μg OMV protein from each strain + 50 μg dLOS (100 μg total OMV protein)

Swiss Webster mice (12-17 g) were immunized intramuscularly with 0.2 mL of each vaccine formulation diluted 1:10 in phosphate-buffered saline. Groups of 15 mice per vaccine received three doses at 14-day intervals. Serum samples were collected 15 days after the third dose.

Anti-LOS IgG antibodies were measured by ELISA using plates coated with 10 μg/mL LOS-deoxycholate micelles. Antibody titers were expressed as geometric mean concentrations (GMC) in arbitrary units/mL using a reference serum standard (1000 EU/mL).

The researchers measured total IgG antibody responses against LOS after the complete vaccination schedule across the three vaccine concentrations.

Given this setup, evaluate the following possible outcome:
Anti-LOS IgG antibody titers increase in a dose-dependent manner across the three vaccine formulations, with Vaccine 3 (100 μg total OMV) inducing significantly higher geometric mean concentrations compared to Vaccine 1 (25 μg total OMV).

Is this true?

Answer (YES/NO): YES